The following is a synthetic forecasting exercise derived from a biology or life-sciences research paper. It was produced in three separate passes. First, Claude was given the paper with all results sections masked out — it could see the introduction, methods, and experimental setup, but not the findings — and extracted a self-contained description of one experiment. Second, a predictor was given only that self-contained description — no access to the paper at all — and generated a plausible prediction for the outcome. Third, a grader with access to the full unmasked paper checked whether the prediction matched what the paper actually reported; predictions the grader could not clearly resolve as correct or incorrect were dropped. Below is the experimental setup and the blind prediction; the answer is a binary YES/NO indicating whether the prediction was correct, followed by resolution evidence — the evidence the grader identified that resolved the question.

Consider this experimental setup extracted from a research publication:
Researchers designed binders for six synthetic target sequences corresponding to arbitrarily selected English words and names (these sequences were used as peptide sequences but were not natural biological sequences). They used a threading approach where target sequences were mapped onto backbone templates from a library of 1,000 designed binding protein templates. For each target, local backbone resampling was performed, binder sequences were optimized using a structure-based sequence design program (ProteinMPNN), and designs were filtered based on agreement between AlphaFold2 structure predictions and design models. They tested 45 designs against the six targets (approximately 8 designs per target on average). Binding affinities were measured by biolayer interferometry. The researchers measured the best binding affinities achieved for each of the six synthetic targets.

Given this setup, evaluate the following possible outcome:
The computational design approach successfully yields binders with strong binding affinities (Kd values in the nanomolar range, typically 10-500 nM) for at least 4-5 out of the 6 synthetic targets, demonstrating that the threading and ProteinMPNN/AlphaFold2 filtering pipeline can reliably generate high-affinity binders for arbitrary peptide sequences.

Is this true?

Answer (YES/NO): YES